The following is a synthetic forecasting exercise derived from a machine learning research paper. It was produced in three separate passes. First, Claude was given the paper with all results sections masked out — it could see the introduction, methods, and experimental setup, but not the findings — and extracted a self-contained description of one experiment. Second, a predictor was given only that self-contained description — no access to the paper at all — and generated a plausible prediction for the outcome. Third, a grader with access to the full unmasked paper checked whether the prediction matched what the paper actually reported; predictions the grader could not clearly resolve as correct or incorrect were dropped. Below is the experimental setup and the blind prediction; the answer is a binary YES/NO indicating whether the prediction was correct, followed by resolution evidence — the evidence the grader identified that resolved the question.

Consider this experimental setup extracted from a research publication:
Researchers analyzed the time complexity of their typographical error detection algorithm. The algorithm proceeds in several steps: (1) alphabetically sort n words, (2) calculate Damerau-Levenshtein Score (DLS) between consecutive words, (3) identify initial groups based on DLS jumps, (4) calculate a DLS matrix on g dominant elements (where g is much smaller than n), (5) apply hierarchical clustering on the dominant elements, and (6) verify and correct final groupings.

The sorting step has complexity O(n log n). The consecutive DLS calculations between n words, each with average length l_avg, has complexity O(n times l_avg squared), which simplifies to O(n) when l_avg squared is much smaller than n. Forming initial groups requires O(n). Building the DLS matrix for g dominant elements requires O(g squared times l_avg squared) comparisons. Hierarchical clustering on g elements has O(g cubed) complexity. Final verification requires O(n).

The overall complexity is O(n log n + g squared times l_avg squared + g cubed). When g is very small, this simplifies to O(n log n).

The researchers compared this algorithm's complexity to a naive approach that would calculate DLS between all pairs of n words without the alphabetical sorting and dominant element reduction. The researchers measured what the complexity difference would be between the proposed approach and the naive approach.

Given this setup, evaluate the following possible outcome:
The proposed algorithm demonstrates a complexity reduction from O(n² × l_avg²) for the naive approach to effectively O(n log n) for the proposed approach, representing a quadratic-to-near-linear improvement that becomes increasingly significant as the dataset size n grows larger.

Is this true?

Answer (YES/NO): NO